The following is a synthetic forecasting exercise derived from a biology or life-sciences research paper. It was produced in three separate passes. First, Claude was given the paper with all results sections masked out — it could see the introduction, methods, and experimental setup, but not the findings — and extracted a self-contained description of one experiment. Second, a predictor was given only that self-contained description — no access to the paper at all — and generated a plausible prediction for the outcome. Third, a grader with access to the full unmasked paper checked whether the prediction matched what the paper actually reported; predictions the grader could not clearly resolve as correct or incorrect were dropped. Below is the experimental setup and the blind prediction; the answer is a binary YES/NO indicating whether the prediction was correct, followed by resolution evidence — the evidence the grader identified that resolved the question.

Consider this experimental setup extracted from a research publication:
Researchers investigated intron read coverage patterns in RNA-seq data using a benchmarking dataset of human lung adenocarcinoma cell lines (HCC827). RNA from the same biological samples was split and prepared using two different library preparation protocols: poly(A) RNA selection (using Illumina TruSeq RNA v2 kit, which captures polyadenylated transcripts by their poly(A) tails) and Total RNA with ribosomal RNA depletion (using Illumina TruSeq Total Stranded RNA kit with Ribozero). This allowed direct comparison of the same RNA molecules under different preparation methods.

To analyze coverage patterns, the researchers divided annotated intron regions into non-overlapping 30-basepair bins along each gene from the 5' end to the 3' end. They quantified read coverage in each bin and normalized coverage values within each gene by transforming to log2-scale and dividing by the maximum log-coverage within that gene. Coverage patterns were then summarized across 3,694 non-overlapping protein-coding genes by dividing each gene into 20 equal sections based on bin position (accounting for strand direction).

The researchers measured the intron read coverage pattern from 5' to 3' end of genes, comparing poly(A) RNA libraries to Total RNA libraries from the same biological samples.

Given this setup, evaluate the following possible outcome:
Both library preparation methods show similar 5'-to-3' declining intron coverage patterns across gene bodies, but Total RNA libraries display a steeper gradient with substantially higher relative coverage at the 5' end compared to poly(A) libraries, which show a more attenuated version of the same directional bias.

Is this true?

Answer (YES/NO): NO